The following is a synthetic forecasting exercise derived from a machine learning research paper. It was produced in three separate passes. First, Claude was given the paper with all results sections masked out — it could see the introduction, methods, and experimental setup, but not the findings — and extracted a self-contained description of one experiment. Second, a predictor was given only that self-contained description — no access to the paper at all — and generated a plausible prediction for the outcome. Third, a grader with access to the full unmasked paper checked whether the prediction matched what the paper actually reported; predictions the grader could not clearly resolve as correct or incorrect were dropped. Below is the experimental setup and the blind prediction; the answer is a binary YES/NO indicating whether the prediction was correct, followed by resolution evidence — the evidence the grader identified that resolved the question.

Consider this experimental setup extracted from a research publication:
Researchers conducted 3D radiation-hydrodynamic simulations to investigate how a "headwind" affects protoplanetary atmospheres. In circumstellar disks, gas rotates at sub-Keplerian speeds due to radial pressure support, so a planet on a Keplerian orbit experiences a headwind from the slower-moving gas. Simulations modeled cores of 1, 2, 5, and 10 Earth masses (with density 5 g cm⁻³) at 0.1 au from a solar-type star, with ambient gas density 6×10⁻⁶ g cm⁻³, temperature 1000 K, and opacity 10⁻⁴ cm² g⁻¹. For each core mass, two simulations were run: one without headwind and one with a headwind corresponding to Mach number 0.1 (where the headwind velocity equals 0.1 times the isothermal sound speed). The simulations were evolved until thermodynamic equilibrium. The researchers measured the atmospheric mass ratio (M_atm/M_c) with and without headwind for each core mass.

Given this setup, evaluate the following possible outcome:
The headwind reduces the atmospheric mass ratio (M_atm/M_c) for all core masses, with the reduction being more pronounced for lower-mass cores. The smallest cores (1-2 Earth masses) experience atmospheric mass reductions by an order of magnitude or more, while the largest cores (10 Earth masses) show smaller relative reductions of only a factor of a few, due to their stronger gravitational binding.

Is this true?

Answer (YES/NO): NO